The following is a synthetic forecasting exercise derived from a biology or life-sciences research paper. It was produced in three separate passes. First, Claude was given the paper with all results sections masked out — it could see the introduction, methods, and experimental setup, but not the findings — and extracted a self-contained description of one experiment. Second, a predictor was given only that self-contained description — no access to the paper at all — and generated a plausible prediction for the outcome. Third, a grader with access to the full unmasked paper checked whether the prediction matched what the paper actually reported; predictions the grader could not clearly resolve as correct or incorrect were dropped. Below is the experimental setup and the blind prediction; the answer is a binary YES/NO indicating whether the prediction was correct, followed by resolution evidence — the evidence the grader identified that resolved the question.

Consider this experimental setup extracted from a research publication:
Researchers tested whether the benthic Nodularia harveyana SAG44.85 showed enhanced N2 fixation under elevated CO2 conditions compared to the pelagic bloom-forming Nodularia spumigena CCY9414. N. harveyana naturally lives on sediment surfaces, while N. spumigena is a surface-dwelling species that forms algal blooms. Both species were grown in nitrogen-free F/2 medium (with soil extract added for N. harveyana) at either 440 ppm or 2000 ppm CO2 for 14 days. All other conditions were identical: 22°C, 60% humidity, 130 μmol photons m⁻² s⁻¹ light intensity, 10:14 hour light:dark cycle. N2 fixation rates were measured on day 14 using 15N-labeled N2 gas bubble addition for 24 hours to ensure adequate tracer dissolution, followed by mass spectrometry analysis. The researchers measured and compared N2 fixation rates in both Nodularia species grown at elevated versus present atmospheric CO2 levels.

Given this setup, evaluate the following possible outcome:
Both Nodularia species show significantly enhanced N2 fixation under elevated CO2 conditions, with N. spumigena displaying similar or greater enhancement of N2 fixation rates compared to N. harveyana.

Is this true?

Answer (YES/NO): NO